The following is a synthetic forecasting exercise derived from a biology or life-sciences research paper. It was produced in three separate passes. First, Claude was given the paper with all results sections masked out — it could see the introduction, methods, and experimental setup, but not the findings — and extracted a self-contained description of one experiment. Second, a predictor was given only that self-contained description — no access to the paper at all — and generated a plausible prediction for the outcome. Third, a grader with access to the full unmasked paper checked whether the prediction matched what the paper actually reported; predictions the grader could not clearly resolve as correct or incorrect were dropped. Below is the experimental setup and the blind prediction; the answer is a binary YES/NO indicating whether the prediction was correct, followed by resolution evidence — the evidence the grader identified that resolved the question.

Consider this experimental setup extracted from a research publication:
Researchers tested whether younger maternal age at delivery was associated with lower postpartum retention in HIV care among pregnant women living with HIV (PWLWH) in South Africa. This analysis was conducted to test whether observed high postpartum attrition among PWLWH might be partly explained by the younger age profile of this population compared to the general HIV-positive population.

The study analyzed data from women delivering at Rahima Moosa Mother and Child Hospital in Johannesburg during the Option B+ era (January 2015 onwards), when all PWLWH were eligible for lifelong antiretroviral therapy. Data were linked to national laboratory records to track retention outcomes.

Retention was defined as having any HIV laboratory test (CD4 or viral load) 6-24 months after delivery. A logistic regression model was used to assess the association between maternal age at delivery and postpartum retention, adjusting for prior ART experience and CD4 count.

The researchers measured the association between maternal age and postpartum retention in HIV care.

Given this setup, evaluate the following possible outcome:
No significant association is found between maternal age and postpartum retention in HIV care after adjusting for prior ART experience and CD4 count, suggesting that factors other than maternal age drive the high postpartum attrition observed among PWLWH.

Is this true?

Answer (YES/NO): NO